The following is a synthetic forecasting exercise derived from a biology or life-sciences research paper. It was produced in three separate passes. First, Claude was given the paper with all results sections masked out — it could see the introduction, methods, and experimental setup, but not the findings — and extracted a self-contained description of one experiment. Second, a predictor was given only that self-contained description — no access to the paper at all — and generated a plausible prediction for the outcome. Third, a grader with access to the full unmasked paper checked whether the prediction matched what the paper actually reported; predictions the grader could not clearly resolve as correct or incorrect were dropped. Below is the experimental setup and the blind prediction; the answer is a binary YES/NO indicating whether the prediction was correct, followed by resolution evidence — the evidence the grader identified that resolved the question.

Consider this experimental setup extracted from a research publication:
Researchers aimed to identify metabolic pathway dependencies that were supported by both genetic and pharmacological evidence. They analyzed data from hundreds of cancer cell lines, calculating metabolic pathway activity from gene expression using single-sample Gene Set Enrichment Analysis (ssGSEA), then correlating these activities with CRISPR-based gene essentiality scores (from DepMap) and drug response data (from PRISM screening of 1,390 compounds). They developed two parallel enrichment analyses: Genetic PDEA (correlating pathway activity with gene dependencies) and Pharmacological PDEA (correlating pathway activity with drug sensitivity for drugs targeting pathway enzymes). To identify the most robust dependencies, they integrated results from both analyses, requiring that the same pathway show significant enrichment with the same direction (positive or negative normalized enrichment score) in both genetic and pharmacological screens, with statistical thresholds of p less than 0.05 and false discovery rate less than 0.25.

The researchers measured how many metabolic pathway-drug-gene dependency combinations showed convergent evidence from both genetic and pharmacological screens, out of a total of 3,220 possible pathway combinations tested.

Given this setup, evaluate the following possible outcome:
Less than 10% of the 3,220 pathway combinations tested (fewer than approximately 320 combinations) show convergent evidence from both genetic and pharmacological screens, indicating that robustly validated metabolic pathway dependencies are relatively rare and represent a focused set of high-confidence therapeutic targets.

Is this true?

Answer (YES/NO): YES